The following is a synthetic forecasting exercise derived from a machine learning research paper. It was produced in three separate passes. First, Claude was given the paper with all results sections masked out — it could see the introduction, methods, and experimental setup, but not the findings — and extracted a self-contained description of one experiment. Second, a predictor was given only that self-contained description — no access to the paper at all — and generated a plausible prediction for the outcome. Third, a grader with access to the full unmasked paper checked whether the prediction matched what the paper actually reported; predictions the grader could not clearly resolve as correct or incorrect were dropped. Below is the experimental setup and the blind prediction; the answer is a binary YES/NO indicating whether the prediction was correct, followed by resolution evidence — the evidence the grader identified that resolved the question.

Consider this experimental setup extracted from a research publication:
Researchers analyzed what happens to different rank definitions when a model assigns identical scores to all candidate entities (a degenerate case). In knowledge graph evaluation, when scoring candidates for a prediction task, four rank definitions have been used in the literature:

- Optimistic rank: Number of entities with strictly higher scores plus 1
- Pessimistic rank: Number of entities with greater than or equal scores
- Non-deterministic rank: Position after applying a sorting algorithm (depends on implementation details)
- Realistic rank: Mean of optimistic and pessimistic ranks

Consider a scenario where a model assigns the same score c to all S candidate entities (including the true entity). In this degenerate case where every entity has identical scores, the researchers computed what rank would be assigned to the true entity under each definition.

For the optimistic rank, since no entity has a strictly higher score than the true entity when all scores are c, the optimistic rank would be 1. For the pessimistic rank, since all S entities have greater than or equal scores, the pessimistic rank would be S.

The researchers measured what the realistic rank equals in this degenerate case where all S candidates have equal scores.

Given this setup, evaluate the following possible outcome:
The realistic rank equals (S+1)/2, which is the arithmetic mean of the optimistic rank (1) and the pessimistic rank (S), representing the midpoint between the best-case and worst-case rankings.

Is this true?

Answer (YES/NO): NO